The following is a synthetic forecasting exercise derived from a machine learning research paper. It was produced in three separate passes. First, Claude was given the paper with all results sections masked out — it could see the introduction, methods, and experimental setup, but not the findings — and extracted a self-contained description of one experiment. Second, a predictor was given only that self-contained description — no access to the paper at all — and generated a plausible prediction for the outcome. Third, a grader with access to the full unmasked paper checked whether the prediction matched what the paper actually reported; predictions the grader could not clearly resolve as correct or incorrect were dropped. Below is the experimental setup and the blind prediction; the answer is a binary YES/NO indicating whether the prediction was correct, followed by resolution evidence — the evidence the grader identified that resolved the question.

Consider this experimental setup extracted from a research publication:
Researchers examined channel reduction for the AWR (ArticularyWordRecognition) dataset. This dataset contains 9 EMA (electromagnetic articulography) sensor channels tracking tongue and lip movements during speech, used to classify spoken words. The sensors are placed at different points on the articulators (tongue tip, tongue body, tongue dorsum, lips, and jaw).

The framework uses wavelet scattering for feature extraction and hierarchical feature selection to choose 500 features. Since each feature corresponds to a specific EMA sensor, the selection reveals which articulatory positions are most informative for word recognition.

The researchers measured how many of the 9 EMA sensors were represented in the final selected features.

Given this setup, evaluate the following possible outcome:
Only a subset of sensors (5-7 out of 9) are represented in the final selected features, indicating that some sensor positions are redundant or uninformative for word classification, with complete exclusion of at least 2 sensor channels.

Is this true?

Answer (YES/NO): YES